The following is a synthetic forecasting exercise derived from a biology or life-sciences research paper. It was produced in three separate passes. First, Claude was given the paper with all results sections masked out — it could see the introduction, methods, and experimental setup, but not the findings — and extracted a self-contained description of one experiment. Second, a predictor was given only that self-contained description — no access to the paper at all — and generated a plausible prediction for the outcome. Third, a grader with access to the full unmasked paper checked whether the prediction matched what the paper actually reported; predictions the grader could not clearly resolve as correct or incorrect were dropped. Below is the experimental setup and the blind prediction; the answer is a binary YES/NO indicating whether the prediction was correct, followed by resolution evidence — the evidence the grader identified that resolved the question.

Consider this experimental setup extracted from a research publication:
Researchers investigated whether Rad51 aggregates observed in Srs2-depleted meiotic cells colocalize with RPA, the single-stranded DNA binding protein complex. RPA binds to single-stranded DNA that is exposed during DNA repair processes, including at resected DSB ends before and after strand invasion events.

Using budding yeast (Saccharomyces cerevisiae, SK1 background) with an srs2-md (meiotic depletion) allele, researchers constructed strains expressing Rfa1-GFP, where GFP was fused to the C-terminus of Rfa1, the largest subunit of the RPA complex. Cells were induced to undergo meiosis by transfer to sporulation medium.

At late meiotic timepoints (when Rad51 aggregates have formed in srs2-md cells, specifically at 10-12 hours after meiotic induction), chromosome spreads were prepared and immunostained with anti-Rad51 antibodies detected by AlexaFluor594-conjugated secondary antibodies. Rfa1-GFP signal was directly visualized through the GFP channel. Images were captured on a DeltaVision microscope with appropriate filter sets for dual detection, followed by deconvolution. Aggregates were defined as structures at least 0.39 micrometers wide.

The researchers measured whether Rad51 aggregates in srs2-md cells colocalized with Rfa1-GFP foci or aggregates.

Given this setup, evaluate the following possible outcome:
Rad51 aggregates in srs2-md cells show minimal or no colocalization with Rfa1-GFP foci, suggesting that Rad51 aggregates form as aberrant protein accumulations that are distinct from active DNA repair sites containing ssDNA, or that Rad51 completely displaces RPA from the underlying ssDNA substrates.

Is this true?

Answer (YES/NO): NO